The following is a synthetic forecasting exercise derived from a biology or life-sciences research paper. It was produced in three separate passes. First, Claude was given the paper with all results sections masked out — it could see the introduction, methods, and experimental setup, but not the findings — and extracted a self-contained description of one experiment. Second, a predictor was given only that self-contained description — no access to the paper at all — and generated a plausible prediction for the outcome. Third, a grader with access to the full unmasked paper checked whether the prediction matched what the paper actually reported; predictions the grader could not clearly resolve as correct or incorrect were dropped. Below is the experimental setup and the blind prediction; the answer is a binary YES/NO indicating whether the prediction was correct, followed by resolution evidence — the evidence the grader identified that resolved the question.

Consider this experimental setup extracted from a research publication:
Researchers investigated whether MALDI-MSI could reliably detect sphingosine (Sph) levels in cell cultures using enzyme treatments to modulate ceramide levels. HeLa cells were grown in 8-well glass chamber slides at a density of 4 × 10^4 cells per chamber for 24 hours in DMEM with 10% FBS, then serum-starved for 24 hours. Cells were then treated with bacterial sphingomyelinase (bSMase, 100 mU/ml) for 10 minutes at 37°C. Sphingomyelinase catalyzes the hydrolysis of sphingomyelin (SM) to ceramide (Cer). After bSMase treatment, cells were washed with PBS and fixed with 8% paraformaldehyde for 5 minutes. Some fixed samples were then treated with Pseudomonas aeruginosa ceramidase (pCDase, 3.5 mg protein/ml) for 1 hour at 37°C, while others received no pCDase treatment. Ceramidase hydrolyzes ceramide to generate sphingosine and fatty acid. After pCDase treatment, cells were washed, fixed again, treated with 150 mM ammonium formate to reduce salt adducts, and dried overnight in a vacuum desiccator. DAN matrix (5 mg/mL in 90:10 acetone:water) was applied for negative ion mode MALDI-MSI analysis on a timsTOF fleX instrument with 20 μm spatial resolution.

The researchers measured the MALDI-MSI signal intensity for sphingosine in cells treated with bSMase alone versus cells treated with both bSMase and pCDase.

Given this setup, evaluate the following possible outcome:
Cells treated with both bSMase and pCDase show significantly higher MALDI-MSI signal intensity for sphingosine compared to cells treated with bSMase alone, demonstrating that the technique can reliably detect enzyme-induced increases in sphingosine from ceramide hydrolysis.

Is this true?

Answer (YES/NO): YES